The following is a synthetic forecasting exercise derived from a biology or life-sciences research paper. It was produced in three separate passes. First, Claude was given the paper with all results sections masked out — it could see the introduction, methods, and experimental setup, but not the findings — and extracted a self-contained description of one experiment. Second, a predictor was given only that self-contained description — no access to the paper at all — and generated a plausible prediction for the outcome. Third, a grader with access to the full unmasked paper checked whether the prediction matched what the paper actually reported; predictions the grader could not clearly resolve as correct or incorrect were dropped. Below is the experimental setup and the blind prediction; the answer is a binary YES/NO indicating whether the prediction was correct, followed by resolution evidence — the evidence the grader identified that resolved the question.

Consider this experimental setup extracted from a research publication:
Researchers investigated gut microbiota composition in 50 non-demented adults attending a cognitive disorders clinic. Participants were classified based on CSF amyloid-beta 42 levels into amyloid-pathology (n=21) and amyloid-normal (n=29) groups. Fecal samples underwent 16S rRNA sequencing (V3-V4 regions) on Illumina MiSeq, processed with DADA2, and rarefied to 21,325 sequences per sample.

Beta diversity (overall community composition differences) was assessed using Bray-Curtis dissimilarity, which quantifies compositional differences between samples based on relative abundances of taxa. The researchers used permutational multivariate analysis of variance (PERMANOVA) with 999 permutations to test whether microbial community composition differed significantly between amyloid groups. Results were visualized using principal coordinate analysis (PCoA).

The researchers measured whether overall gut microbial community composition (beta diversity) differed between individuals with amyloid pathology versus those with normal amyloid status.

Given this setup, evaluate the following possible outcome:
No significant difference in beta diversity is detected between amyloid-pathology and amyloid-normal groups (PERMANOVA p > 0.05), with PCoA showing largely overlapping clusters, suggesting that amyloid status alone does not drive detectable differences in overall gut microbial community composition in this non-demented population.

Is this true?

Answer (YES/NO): YES